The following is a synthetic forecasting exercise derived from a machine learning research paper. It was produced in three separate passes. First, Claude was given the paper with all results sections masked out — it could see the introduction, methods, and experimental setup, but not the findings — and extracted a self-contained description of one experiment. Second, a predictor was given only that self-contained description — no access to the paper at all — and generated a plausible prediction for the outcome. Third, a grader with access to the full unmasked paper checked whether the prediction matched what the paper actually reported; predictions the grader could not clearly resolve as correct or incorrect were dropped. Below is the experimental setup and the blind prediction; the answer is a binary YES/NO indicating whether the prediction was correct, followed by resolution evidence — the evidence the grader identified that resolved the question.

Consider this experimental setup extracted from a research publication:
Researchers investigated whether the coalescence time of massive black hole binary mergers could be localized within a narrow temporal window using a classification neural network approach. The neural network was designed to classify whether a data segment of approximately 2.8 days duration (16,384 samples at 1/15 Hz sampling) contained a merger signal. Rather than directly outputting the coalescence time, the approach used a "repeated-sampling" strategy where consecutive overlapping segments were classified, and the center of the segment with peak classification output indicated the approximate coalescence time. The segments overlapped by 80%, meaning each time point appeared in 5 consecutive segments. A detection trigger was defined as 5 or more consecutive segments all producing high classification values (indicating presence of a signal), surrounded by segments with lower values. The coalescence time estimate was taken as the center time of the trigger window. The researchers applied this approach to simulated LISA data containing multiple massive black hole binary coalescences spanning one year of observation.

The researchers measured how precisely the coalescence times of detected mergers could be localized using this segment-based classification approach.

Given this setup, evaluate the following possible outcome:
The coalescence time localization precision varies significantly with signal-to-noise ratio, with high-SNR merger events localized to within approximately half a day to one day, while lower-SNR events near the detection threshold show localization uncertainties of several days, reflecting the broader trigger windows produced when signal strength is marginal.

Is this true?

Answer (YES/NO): NO